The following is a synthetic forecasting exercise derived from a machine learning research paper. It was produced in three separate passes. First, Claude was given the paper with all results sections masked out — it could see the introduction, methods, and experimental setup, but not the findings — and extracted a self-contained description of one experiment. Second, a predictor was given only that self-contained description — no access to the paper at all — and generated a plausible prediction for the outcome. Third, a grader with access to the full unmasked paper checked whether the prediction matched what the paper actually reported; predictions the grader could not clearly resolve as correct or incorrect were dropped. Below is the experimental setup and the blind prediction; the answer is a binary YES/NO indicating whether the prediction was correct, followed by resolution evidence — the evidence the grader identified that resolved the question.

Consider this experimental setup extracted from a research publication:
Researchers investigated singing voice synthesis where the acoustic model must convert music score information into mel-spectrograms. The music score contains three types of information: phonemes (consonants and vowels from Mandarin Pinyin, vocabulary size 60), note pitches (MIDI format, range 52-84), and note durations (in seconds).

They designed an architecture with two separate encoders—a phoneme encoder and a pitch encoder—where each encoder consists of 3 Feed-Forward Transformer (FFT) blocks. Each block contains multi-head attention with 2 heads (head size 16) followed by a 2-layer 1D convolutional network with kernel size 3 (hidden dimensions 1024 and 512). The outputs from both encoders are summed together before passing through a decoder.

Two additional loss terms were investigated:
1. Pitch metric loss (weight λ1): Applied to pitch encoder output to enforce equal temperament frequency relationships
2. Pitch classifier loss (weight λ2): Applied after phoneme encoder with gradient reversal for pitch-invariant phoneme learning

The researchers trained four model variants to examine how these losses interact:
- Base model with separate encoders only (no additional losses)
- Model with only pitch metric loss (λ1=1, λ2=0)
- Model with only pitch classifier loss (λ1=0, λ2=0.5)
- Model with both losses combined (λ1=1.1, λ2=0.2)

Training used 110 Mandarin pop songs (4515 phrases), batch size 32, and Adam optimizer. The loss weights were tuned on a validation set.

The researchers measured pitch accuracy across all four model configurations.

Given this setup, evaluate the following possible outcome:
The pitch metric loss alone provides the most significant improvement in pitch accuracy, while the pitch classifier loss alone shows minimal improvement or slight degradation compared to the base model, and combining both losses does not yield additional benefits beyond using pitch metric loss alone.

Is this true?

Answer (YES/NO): NO